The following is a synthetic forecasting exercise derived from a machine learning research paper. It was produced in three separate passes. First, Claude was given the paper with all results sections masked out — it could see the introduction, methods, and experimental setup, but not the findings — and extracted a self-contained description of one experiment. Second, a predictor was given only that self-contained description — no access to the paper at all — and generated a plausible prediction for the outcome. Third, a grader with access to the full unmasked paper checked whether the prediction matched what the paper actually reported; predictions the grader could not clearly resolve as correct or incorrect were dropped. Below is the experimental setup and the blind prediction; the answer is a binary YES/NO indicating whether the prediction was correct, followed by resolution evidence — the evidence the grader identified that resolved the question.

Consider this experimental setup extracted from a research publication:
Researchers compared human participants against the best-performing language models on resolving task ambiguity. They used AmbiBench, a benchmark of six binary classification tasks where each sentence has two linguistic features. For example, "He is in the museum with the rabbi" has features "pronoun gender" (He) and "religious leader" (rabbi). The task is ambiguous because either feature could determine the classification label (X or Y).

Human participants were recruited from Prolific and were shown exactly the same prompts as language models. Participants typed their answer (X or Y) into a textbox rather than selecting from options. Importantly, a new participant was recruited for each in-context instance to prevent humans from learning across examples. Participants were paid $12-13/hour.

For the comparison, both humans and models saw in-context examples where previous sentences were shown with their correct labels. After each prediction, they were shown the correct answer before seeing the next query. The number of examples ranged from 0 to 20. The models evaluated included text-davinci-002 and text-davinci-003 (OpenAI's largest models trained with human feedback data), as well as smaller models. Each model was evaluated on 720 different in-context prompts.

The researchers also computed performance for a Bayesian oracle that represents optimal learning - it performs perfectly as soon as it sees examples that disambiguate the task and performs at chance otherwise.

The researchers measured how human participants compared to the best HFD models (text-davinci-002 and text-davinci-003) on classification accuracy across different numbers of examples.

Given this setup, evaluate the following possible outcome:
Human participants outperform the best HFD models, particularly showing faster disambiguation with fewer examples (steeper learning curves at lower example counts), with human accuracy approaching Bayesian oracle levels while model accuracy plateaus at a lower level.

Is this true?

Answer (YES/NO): NO